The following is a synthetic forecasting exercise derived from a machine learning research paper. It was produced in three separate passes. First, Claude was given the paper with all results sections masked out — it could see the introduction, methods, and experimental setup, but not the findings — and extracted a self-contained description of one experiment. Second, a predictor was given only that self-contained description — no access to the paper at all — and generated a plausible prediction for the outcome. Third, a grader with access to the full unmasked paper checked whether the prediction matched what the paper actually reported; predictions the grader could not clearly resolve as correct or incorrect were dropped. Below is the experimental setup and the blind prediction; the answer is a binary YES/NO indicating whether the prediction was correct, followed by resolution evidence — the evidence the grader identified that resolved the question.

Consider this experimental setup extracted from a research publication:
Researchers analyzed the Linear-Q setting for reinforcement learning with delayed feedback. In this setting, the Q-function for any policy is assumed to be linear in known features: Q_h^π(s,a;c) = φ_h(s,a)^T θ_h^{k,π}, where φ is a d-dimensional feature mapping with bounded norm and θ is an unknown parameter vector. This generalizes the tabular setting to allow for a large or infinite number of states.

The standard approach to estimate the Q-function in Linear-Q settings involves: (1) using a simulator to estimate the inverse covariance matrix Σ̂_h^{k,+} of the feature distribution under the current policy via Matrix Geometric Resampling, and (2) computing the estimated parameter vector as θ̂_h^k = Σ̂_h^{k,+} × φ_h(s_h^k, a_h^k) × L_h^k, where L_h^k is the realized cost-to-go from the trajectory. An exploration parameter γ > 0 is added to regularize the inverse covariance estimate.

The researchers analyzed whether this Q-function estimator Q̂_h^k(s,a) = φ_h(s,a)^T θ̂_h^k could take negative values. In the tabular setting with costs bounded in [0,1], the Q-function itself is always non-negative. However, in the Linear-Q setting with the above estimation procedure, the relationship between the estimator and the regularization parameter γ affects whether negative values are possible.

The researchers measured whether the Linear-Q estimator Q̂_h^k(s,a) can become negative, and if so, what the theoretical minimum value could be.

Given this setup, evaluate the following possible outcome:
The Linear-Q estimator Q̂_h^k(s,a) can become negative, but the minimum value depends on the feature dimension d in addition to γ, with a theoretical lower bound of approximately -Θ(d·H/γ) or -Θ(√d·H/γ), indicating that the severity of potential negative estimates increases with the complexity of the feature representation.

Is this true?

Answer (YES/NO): NO